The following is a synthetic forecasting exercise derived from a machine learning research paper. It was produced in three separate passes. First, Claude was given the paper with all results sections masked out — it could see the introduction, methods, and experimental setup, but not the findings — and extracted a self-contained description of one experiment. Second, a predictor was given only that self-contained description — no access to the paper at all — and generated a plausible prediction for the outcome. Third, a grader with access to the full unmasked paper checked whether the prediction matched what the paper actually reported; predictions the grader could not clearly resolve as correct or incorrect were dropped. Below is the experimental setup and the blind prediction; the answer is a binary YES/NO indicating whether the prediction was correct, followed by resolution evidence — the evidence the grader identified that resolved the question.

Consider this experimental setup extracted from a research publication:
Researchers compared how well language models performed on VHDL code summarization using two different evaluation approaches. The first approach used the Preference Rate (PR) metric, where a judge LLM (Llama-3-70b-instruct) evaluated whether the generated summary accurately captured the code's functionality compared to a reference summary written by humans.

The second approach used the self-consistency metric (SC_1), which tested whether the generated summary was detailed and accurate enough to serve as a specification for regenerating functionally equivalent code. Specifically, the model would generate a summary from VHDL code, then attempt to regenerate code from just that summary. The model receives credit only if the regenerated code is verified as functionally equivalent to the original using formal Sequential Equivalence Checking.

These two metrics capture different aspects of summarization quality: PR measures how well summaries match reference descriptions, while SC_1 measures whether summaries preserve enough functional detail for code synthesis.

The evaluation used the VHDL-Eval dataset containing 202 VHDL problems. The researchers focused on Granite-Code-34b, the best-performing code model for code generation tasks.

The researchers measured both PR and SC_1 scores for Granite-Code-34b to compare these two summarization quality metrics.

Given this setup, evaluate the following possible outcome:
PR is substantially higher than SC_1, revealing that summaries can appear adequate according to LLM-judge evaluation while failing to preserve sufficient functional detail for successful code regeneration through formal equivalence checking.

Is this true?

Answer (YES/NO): YES